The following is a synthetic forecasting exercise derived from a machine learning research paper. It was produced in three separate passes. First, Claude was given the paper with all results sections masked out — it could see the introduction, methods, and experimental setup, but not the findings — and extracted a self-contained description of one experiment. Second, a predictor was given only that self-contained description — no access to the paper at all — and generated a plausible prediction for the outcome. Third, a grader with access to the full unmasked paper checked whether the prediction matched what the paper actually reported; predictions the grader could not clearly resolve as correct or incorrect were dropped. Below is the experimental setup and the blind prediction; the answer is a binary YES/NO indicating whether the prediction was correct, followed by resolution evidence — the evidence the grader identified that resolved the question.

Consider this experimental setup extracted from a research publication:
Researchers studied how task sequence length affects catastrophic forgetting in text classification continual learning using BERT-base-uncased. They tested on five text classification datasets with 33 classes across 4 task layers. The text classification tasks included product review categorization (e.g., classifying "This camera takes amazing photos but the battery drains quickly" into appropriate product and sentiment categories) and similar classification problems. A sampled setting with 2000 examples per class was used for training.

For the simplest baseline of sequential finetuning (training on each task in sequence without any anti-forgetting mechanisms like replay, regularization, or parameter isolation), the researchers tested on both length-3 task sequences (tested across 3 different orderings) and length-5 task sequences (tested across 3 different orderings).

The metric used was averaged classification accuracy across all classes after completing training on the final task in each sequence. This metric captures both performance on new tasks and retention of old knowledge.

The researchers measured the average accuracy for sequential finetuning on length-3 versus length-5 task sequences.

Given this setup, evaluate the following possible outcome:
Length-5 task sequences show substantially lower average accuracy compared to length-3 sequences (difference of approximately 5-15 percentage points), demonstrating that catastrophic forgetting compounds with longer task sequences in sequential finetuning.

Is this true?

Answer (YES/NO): NO